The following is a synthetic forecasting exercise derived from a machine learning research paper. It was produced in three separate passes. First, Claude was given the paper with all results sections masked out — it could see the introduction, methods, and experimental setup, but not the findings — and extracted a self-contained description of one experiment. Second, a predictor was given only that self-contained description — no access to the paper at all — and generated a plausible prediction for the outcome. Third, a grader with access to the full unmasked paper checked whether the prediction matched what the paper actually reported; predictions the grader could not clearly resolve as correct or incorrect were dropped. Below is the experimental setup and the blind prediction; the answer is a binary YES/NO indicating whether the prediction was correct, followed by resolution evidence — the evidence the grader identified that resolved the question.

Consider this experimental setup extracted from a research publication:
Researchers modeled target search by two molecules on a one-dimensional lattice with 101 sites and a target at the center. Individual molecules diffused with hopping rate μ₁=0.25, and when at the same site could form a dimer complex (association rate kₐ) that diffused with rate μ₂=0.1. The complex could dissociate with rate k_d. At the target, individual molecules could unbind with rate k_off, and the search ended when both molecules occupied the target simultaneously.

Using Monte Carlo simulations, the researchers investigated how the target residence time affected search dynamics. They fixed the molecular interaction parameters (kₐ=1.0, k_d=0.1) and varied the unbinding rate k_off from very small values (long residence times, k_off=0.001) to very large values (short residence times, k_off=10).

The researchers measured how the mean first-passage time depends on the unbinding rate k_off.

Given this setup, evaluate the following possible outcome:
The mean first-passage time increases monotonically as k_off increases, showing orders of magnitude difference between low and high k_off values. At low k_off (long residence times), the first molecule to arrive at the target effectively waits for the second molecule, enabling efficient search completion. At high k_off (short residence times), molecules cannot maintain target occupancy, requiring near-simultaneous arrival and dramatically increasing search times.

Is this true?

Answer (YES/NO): YES